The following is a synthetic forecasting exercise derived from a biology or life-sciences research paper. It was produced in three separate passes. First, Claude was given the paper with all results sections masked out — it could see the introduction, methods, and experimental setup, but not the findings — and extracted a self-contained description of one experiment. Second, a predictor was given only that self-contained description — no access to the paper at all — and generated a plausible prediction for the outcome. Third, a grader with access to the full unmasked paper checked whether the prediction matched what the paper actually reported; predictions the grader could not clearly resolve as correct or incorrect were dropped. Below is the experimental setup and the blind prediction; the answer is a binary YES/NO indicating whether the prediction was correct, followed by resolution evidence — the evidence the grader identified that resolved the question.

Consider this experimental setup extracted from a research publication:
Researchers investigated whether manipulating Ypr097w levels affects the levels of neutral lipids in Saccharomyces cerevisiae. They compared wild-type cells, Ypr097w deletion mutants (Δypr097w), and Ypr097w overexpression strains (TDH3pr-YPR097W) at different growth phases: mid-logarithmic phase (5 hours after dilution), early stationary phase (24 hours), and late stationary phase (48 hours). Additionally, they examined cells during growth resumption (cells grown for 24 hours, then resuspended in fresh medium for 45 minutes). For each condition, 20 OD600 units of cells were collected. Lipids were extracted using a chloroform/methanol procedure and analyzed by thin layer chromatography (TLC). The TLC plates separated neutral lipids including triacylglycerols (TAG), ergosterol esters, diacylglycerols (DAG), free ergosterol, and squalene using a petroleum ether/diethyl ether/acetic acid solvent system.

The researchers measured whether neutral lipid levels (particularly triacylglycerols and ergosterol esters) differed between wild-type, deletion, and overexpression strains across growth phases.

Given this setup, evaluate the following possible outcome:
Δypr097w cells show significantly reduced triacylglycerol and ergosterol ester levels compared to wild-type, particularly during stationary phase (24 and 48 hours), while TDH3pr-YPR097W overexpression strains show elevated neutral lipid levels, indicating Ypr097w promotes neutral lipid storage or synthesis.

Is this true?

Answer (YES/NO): NO